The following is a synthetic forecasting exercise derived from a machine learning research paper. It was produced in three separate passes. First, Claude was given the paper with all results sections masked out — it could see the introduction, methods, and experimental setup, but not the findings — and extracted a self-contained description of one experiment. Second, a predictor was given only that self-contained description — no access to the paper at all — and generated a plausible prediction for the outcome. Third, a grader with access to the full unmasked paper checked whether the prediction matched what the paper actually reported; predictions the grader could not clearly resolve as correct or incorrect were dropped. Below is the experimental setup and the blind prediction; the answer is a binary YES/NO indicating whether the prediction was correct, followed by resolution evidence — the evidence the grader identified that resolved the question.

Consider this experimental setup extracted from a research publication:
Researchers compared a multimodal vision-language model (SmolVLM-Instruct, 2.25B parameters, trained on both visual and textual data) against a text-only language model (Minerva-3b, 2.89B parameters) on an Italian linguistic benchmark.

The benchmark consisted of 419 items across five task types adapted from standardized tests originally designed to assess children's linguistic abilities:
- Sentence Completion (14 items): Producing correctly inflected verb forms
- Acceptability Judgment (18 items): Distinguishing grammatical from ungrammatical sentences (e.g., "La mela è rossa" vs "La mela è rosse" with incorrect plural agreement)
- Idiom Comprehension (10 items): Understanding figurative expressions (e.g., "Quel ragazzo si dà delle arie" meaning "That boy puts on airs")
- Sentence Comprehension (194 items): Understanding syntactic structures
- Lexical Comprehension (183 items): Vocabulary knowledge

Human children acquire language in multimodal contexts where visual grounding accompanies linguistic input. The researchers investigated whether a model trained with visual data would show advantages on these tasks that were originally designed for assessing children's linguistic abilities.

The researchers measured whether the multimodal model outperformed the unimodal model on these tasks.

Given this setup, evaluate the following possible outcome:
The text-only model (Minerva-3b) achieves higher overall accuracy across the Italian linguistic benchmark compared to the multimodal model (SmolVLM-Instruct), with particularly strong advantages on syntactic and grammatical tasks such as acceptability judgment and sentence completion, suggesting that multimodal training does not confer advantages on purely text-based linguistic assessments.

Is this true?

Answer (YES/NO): YES